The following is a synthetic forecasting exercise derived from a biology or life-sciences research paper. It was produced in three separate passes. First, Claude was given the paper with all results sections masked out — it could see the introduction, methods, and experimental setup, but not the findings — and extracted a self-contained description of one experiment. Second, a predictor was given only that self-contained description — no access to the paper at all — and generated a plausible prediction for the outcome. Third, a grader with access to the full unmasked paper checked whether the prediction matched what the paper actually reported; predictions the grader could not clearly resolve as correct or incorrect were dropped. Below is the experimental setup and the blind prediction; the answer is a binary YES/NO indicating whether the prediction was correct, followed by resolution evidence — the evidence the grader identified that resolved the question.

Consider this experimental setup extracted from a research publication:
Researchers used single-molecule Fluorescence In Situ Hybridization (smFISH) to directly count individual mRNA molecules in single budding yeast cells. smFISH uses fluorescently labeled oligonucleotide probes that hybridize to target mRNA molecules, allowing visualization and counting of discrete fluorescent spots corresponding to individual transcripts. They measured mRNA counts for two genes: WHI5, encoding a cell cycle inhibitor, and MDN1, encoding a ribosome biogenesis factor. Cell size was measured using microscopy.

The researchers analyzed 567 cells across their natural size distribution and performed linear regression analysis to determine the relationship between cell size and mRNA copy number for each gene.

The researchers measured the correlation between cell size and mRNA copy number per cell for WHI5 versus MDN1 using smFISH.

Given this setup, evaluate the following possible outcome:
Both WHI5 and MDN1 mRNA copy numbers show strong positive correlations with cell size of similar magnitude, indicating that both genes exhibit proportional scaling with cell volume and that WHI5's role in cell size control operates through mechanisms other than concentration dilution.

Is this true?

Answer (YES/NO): NO